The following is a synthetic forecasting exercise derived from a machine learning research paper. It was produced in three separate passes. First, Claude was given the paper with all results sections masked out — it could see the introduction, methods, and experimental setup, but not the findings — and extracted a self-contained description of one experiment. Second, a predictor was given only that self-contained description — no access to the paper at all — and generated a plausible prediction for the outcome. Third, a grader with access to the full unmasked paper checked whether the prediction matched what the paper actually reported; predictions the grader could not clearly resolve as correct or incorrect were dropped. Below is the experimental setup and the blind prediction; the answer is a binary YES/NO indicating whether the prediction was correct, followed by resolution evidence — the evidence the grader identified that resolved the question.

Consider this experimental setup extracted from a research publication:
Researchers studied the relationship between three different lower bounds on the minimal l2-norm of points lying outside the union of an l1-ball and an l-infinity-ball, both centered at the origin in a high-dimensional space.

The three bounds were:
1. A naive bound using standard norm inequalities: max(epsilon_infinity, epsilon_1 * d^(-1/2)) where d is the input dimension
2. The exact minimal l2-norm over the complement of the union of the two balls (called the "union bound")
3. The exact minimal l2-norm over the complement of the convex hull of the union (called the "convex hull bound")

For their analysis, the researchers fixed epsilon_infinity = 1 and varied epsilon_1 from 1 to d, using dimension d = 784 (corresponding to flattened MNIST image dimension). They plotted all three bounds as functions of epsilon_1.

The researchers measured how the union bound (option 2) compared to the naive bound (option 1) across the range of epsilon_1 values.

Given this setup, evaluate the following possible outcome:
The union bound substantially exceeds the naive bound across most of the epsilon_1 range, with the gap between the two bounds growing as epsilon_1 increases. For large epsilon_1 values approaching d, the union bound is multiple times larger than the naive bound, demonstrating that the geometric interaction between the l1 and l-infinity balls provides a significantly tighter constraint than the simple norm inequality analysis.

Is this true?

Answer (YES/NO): NO